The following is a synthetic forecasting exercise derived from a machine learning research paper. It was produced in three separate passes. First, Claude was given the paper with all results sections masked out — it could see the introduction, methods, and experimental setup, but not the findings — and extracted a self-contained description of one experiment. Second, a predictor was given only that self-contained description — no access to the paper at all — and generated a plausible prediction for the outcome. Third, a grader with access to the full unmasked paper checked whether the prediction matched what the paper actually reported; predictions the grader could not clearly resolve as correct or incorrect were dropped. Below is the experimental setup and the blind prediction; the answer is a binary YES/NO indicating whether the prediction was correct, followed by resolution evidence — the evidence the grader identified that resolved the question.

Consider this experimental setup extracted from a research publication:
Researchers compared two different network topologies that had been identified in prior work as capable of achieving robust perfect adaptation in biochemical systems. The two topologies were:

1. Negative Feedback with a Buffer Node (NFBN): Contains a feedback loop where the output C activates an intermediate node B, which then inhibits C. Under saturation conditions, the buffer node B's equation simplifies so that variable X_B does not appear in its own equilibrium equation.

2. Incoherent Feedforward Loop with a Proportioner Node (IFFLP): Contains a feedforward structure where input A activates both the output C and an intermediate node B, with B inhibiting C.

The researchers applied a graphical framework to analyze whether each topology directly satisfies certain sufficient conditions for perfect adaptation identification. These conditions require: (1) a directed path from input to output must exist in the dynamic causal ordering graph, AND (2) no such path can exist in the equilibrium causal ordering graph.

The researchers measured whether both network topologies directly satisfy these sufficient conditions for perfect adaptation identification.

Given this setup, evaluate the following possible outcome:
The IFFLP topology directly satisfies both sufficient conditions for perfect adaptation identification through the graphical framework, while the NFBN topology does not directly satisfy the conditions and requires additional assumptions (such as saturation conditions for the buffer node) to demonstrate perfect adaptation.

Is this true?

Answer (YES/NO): NO